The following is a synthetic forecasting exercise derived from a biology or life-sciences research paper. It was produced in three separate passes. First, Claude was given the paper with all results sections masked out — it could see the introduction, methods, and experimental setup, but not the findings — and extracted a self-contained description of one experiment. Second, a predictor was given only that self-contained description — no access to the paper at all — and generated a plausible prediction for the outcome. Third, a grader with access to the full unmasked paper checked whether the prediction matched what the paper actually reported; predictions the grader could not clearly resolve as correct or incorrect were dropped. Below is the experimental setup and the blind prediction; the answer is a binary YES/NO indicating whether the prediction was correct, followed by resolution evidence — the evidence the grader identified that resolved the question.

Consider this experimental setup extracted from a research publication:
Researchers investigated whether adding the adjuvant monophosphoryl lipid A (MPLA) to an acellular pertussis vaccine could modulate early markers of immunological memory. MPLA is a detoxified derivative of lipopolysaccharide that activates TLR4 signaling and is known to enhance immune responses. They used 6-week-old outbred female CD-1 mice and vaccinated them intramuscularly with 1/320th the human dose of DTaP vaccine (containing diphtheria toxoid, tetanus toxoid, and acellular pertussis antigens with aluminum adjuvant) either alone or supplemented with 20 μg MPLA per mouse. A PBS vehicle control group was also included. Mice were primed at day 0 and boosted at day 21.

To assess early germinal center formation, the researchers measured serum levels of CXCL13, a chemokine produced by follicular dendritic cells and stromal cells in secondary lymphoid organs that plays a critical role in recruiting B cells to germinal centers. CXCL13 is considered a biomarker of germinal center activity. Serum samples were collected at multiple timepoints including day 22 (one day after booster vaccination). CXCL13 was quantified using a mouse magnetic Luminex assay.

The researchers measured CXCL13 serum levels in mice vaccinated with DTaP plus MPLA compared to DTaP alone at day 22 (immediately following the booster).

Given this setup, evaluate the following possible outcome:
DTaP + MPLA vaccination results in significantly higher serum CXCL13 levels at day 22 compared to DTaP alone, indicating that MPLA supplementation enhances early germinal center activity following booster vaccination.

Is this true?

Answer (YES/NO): YES